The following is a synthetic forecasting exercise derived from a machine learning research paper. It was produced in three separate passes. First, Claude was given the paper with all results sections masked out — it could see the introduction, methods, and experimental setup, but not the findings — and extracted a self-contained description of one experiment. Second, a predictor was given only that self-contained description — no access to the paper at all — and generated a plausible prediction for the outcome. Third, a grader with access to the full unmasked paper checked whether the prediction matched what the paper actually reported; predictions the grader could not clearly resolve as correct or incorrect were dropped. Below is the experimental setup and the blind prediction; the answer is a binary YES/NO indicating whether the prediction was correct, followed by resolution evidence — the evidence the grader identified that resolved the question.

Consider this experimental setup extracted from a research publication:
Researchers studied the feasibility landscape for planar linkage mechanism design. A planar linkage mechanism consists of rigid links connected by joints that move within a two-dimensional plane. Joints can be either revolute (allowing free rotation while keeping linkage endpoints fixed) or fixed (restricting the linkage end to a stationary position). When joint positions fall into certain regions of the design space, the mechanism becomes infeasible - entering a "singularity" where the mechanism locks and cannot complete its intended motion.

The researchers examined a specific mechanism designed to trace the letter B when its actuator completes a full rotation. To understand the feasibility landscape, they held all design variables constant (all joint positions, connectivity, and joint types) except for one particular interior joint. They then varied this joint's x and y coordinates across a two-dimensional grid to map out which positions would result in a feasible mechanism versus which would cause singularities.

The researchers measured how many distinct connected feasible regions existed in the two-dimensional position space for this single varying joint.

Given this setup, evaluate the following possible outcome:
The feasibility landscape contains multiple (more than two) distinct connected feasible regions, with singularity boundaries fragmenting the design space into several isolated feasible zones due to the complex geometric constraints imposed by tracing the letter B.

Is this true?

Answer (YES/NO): YES